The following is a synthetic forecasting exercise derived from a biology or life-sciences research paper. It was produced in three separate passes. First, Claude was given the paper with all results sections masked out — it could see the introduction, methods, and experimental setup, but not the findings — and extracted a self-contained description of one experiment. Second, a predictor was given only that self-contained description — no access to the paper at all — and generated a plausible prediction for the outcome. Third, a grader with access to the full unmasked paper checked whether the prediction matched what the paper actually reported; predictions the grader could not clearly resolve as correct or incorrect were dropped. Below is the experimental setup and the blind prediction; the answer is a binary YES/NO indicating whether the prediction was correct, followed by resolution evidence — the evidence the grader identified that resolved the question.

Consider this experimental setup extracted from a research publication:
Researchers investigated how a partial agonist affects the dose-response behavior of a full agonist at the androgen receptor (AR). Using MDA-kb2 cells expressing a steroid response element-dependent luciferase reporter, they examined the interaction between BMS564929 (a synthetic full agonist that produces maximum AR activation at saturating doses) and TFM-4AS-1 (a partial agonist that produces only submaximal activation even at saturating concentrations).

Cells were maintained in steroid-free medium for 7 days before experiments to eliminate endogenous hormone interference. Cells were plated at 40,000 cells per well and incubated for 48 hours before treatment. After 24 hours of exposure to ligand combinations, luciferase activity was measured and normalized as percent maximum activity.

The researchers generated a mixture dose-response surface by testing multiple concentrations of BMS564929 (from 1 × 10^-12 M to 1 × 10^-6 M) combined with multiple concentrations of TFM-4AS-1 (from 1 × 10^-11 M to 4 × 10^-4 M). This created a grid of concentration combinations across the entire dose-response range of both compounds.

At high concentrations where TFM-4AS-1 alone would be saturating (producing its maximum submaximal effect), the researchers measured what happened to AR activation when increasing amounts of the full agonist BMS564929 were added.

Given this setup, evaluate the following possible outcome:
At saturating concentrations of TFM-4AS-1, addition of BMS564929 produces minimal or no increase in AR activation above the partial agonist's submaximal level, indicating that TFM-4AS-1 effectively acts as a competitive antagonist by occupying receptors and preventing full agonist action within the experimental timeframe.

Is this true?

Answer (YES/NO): YES